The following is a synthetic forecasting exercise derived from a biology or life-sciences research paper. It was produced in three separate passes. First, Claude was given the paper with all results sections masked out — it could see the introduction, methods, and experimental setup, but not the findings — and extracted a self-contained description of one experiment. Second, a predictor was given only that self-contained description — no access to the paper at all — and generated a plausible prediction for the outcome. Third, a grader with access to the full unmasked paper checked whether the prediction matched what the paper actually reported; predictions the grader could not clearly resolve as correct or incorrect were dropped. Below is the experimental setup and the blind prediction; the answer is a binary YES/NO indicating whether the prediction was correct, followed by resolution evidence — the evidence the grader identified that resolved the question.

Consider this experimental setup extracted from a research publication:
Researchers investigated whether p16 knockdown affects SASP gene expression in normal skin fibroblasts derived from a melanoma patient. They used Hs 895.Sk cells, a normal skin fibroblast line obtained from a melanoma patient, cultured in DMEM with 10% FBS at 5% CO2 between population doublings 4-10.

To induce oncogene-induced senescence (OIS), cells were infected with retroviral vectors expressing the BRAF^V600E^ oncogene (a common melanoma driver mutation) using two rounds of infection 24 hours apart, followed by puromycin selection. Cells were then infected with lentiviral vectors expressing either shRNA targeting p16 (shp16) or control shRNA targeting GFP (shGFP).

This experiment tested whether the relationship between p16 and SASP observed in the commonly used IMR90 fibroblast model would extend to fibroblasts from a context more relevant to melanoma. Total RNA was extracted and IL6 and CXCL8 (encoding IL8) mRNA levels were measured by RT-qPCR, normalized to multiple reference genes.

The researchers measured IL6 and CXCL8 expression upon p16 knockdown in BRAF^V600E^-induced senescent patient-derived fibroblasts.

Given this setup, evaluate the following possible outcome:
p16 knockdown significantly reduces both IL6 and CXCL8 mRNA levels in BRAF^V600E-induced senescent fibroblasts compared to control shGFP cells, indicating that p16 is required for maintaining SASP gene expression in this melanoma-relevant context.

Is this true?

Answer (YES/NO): YES